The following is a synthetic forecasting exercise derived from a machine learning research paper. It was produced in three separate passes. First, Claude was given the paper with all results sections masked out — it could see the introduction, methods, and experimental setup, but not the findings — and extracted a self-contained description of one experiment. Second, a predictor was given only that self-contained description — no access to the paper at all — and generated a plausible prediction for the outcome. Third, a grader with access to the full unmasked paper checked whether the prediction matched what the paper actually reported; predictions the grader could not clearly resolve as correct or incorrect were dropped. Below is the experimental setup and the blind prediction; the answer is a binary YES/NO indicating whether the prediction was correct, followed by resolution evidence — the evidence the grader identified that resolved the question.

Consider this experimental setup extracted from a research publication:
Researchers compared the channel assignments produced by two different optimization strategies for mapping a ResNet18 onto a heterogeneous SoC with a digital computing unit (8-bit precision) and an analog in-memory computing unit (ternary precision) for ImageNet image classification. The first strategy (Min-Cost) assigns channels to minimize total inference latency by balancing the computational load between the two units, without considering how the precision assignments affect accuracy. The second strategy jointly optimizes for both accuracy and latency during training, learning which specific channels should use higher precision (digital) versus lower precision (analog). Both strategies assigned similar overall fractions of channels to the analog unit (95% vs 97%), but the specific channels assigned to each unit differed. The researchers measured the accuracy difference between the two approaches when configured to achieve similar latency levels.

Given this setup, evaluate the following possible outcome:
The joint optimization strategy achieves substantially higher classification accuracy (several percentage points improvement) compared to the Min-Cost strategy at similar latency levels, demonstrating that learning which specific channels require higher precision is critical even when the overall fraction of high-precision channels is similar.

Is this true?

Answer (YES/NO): YES